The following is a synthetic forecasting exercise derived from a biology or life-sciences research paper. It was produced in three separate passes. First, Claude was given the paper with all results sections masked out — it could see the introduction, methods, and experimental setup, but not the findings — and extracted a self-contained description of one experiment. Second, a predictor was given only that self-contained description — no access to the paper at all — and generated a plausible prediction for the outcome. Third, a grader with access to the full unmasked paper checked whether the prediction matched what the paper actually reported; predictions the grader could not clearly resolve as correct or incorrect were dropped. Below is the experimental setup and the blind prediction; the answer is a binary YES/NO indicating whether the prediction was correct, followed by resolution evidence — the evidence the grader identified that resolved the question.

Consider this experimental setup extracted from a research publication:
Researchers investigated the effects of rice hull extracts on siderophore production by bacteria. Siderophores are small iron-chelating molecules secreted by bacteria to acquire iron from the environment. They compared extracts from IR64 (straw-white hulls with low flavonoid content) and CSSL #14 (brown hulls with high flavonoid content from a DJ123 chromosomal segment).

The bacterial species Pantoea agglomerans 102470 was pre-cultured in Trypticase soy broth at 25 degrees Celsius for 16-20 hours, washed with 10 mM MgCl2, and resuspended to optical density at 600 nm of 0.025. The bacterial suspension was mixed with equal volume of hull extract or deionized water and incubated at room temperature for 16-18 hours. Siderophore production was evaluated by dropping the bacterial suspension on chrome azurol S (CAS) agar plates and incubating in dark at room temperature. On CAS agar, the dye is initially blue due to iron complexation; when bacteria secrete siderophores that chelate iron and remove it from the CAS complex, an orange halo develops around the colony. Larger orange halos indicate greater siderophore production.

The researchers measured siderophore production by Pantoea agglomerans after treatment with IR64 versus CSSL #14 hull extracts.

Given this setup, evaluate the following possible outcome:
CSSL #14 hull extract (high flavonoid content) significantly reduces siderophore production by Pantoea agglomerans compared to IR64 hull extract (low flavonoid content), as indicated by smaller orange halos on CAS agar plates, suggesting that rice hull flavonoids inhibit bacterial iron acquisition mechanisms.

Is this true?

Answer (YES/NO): YES